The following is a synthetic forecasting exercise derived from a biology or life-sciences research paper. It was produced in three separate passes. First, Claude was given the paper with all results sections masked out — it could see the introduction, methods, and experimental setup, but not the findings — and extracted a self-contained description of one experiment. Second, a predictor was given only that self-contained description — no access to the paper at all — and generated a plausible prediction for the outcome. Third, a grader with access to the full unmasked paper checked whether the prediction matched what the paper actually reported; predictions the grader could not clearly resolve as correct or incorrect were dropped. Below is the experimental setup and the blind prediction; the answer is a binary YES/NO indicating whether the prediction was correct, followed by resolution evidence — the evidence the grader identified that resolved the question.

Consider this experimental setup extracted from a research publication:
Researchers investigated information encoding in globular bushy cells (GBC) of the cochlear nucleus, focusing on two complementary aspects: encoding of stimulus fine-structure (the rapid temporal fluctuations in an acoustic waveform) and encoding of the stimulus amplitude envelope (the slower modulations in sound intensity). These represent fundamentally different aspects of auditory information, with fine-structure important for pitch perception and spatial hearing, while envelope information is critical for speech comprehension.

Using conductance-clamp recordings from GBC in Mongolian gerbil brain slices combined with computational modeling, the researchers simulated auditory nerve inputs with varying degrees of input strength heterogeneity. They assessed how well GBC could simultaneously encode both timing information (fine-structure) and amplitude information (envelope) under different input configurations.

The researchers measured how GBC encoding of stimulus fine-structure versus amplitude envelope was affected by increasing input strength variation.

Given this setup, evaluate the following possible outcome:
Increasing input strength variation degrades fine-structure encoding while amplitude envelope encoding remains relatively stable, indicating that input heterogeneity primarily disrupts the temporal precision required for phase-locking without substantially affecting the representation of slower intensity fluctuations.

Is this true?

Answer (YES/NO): NO